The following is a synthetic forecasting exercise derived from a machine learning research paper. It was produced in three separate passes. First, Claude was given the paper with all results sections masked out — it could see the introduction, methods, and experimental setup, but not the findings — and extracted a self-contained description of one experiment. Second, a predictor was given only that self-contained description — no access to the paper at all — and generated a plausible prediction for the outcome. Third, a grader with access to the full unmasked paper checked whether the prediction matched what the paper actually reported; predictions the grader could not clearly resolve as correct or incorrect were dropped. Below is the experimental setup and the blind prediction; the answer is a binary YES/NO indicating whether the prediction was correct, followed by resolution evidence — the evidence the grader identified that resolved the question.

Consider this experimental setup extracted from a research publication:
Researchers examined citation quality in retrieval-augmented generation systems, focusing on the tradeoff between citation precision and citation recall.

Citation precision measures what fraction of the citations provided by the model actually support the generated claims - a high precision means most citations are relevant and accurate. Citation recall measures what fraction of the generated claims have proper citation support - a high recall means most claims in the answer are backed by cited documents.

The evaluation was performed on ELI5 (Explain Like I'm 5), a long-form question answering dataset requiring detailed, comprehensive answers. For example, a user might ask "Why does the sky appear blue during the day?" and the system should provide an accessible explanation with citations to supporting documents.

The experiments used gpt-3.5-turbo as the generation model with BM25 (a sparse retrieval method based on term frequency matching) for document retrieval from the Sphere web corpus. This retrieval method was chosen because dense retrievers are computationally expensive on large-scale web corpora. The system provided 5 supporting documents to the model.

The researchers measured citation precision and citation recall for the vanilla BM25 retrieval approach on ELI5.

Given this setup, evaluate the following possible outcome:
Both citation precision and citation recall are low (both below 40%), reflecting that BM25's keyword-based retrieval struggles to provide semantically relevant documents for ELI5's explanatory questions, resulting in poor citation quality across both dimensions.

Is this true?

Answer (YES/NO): NO